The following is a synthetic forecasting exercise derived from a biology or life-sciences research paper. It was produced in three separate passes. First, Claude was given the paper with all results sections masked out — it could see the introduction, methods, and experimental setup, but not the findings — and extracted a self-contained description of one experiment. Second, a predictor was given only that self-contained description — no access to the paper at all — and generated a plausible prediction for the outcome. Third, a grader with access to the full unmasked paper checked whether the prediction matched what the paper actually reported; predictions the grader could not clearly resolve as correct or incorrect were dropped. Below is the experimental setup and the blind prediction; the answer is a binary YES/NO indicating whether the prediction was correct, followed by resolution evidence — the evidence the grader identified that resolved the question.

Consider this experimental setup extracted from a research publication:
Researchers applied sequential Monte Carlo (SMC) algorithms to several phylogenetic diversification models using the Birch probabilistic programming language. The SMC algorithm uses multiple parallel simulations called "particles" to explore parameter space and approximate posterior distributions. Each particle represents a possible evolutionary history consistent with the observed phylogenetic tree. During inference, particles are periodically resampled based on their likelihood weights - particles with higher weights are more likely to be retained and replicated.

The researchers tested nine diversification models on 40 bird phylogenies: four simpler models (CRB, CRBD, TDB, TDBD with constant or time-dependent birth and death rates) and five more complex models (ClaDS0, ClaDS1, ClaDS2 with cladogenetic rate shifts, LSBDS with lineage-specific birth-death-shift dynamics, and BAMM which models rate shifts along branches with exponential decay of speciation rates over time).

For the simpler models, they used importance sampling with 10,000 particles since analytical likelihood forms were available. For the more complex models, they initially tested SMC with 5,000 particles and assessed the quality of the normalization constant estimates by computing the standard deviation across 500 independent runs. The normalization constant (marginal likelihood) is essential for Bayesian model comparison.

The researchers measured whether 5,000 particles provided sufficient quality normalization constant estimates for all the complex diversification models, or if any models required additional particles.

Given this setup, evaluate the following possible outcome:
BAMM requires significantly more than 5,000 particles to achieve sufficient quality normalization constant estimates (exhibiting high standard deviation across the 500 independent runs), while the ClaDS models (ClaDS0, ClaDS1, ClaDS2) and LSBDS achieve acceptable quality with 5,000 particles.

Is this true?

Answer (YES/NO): YES